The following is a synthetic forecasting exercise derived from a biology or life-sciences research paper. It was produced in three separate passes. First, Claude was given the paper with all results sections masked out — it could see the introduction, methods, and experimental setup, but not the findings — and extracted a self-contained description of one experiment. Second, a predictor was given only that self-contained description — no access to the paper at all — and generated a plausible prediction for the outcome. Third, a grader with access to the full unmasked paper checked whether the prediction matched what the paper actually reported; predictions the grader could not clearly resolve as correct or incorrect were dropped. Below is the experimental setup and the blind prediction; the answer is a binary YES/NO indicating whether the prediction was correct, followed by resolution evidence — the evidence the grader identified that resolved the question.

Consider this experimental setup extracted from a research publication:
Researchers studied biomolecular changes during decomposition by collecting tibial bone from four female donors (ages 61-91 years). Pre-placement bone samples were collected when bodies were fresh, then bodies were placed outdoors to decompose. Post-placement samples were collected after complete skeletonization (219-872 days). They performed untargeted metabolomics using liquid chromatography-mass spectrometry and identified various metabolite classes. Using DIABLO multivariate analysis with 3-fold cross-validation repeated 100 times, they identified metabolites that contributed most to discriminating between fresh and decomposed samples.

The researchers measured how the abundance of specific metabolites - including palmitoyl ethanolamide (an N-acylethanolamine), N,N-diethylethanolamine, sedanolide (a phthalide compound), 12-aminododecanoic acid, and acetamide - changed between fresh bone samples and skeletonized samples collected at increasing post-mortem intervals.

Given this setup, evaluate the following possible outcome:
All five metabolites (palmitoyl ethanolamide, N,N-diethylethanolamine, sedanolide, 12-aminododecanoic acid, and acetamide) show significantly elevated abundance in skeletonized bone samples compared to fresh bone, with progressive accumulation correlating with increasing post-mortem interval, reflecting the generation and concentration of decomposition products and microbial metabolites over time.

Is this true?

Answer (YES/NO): NO